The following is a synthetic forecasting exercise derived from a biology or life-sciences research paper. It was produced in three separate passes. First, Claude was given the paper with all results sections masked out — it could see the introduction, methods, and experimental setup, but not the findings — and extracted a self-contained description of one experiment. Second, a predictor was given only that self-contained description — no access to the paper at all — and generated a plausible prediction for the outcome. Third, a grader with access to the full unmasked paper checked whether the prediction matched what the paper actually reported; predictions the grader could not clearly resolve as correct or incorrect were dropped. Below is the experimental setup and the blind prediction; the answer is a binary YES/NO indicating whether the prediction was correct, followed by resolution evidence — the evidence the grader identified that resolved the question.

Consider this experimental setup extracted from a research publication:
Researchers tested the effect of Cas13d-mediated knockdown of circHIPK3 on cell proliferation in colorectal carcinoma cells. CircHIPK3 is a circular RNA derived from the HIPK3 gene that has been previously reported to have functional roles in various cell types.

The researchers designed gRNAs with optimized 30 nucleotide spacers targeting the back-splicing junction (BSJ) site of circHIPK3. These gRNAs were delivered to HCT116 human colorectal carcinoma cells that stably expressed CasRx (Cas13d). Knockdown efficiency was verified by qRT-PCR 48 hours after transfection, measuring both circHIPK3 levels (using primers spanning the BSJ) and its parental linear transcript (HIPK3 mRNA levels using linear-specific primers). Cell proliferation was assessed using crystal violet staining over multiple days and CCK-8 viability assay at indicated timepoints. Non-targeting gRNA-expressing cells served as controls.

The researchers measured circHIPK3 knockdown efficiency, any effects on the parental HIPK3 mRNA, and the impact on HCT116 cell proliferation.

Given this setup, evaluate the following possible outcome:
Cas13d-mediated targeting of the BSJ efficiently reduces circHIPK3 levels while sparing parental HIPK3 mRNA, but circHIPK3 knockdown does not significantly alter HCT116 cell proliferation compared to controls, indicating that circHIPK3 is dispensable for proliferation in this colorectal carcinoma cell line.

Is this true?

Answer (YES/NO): NO